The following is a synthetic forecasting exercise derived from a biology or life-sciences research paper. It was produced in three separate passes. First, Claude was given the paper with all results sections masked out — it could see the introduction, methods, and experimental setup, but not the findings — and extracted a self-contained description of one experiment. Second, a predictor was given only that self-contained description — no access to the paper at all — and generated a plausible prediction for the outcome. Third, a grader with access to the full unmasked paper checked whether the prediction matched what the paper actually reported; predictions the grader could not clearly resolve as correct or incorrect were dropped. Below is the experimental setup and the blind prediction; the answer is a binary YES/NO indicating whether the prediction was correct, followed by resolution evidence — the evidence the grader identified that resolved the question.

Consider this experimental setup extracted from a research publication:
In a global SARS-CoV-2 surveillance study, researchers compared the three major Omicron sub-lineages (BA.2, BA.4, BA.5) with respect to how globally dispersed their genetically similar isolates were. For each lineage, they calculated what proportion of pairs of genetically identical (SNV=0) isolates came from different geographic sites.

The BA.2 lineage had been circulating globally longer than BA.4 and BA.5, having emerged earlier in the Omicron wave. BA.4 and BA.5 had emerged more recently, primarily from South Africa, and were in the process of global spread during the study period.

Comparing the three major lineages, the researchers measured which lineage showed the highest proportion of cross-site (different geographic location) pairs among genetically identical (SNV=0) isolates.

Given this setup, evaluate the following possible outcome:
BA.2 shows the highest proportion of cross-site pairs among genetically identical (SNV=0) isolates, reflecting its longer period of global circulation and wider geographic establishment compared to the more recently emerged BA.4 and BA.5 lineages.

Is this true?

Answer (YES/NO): YES